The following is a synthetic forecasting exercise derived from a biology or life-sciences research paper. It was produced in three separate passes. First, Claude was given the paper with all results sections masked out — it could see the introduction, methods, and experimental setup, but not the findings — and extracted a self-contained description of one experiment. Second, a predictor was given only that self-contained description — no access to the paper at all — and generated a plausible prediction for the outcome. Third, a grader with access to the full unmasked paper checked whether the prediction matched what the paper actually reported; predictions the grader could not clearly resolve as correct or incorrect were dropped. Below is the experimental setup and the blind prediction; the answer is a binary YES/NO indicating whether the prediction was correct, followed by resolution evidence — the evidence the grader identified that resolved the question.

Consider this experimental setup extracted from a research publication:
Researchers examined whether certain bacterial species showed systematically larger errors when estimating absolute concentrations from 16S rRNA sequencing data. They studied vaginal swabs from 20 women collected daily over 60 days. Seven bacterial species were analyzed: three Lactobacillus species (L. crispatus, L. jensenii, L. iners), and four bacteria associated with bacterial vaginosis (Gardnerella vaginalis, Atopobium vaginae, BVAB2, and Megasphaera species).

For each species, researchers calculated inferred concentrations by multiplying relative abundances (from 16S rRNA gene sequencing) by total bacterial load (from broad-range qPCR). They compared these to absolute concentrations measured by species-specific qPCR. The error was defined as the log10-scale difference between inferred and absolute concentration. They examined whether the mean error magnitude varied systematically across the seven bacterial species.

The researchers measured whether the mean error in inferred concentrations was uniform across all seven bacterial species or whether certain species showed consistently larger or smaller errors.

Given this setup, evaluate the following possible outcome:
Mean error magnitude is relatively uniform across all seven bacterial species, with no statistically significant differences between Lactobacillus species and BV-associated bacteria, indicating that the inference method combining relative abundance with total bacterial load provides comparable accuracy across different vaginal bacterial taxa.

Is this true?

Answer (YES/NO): NO